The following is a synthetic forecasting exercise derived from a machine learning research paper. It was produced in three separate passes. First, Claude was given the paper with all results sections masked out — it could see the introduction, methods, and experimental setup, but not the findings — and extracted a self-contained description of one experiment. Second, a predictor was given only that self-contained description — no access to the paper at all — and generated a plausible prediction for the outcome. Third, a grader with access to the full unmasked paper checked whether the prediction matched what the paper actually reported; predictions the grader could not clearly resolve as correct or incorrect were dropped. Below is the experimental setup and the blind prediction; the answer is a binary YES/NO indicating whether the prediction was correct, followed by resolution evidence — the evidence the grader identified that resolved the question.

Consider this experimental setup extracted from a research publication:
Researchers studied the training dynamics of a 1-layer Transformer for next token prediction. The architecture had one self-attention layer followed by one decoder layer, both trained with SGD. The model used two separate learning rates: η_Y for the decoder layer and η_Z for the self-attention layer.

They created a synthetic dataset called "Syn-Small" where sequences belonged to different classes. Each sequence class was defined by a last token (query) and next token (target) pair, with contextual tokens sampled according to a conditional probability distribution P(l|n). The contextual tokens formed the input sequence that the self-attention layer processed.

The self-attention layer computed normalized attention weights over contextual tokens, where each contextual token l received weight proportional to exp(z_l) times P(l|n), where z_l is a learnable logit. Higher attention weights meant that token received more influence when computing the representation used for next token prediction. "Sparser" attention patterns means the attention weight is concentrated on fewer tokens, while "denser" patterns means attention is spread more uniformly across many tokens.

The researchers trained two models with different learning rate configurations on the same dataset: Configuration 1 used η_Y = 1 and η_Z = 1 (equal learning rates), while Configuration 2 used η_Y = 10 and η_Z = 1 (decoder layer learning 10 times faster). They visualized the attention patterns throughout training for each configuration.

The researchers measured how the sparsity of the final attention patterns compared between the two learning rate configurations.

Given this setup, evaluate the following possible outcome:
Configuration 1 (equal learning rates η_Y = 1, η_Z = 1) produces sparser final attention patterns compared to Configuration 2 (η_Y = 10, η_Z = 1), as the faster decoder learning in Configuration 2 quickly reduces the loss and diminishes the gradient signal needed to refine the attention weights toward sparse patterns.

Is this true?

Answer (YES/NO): YES